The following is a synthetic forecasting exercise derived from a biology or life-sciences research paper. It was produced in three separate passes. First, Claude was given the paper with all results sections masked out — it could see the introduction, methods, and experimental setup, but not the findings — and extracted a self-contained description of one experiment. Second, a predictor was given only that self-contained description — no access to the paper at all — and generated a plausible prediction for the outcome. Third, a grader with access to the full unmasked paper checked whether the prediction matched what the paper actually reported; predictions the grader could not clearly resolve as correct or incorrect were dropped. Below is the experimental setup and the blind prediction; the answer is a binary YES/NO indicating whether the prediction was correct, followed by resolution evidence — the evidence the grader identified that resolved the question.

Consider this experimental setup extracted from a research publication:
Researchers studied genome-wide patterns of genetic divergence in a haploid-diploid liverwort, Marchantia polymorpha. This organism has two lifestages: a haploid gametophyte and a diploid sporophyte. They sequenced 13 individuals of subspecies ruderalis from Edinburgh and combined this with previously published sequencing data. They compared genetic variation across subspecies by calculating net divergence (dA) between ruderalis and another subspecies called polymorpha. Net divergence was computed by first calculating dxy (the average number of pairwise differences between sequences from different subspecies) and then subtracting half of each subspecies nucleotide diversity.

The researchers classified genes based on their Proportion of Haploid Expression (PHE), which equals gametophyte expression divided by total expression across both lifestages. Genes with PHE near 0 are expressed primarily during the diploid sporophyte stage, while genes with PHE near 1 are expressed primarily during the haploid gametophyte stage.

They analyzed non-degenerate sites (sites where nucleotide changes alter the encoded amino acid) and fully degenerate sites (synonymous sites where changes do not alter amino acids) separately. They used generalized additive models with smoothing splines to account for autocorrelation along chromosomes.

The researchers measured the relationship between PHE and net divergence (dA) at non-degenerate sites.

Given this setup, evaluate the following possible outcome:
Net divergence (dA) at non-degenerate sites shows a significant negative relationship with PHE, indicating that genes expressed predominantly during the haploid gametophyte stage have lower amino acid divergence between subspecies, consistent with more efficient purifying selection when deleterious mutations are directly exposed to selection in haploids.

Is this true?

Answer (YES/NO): YES